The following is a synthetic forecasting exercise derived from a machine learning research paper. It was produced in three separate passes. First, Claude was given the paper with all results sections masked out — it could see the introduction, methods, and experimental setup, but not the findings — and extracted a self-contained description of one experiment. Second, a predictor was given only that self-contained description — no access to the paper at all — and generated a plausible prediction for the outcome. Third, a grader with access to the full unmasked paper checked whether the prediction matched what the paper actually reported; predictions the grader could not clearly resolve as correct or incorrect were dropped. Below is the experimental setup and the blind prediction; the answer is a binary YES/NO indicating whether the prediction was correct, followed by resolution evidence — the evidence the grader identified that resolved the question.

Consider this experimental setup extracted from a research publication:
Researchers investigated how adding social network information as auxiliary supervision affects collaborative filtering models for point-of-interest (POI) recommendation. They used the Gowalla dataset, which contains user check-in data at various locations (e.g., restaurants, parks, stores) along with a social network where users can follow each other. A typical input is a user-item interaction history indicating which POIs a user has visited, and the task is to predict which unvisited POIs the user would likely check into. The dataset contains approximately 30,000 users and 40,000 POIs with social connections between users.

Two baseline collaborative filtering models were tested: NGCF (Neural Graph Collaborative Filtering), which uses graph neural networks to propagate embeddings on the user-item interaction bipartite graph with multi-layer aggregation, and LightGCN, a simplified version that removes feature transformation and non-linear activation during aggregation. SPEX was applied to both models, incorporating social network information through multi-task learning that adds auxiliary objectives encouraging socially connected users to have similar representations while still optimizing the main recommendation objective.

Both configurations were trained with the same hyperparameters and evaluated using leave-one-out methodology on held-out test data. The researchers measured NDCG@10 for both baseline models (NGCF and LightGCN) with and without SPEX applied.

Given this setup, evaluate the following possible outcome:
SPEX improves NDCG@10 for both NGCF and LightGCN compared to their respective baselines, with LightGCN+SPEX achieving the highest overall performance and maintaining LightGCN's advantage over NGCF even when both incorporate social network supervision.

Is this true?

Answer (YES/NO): NO